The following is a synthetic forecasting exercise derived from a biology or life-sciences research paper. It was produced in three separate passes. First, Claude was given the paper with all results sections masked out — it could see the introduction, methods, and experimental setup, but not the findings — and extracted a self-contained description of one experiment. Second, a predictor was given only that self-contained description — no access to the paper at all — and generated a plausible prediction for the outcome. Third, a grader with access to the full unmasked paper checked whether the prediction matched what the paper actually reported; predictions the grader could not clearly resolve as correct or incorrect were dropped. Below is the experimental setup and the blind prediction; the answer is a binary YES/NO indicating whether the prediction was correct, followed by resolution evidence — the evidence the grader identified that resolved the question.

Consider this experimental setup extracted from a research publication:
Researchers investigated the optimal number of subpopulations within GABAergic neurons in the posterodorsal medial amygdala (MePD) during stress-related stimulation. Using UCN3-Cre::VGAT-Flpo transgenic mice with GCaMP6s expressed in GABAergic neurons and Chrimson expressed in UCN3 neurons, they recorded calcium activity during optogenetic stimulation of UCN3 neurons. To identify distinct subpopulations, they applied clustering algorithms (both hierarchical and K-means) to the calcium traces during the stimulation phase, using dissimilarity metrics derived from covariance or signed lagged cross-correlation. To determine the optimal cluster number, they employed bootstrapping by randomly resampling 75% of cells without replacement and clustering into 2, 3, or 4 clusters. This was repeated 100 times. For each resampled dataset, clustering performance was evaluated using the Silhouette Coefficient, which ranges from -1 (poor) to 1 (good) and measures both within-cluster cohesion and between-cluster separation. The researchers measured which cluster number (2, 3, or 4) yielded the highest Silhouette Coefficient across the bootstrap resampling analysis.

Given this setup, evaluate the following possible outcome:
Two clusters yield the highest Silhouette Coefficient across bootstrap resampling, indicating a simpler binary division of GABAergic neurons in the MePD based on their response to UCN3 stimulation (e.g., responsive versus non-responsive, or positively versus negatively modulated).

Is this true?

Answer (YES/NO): YES